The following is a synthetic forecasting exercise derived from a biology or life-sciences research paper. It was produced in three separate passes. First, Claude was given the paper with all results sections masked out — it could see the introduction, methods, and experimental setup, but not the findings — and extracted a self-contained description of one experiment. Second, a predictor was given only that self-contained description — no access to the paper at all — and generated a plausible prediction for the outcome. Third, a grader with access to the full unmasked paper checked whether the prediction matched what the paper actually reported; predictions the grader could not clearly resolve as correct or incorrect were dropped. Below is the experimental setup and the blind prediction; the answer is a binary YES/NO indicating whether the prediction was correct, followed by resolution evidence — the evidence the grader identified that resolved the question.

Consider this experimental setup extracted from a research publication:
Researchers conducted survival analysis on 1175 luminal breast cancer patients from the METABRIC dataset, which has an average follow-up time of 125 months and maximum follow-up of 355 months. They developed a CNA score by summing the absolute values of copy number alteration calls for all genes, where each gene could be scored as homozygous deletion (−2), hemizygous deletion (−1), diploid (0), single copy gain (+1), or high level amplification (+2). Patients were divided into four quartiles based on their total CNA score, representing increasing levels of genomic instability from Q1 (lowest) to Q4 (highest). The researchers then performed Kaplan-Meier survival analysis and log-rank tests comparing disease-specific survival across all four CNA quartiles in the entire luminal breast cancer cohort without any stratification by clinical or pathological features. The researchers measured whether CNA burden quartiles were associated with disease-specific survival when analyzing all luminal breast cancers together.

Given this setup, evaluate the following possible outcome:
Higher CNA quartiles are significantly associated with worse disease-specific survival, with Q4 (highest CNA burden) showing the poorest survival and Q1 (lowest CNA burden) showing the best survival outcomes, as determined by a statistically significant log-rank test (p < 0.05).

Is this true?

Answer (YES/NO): YES